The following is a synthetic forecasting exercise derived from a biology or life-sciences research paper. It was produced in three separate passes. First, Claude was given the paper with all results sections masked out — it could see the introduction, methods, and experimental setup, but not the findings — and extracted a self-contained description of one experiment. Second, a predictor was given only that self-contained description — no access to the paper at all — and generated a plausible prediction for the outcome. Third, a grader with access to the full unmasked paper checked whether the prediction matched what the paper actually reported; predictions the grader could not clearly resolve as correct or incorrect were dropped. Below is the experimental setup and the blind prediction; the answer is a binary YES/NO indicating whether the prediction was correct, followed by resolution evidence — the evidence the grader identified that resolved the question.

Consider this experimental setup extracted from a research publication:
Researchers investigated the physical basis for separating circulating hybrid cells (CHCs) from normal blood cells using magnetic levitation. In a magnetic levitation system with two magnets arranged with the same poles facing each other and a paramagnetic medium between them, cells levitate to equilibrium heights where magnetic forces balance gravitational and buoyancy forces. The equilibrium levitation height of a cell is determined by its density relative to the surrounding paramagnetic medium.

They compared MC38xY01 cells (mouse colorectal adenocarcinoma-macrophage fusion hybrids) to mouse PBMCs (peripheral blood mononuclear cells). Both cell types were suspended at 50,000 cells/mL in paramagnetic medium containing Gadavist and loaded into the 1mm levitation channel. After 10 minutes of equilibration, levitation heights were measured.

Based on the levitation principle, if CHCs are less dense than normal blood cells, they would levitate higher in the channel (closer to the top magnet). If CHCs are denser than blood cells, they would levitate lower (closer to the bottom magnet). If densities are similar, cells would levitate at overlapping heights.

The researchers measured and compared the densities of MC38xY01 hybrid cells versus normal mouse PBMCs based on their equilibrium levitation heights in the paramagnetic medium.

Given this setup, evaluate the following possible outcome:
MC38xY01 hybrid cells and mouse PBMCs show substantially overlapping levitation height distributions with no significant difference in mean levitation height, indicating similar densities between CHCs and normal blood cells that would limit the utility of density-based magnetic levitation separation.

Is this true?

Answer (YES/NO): NO